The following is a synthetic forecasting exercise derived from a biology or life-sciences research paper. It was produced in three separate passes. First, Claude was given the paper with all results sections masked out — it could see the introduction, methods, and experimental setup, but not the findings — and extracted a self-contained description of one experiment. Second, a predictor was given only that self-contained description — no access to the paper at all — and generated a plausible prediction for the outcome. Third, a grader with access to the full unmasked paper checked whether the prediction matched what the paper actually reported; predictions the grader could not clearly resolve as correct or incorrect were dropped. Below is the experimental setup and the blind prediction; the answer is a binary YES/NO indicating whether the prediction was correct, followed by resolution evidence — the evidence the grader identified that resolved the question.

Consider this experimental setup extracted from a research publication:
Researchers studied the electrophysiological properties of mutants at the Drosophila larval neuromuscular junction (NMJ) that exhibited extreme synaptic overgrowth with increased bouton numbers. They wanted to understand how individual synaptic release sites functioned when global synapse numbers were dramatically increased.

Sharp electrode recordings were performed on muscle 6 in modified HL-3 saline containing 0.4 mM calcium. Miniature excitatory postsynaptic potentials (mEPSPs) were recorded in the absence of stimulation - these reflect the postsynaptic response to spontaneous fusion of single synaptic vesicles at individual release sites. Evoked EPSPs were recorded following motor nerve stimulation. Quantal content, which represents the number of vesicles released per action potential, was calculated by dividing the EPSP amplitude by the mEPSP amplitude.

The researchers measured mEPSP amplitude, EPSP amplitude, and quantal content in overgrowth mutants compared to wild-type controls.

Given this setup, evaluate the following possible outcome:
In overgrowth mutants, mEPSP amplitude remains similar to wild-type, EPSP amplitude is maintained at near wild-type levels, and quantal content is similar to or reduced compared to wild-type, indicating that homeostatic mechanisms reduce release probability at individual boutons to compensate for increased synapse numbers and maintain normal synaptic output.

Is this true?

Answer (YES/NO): YES